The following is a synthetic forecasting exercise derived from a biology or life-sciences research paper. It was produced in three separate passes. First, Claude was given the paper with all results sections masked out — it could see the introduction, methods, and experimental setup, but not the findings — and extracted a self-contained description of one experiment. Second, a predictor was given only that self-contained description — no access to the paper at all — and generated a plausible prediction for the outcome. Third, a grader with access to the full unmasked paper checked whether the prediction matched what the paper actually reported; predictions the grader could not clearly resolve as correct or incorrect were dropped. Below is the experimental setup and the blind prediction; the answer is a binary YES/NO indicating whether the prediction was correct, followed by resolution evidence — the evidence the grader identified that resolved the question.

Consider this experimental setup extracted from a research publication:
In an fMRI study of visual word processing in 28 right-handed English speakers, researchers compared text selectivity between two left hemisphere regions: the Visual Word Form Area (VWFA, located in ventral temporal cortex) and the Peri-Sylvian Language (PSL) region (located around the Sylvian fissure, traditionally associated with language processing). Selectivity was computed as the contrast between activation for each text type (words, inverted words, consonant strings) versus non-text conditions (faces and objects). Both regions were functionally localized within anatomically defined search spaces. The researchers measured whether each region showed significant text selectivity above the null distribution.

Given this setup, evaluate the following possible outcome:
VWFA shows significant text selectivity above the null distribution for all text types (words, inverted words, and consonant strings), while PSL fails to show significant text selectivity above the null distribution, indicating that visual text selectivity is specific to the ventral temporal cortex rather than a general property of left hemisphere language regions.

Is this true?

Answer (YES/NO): NO